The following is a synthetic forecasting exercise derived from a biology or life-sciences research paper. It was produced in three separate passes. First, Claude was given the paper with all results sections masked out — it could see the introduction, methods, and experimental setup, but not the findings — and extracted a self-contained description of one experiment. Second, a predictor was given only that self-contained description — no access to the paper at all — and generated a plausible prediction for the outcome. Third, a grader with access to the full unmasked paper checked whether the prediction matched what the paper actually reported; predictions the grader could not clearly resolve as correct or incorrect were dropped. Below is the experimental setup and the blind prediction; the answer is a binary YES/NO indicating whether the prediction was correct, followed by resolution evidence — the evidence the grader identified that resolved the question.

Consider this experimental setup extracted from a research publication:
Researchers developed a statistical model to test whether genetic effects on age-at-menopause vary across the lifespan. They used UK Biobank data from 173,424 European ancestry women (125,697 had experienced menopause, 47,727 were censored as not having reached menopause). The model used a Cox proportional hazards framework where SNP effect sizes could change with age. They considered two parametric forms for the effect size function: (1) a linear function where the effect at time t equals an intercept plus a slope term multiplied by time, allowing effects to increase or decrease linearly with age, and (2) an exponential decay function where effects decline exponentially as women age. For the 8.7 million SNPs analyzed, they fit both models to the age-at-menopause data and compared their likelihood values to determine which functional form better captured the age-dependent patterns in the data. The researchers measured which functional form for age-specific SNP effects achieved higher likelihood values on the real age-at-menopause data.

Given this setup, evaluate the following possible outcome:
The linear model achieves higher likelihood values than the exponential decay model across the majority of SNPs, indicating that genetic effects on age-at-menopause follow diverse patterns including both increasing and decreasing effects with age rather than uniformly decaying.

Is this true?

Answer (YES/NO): NO